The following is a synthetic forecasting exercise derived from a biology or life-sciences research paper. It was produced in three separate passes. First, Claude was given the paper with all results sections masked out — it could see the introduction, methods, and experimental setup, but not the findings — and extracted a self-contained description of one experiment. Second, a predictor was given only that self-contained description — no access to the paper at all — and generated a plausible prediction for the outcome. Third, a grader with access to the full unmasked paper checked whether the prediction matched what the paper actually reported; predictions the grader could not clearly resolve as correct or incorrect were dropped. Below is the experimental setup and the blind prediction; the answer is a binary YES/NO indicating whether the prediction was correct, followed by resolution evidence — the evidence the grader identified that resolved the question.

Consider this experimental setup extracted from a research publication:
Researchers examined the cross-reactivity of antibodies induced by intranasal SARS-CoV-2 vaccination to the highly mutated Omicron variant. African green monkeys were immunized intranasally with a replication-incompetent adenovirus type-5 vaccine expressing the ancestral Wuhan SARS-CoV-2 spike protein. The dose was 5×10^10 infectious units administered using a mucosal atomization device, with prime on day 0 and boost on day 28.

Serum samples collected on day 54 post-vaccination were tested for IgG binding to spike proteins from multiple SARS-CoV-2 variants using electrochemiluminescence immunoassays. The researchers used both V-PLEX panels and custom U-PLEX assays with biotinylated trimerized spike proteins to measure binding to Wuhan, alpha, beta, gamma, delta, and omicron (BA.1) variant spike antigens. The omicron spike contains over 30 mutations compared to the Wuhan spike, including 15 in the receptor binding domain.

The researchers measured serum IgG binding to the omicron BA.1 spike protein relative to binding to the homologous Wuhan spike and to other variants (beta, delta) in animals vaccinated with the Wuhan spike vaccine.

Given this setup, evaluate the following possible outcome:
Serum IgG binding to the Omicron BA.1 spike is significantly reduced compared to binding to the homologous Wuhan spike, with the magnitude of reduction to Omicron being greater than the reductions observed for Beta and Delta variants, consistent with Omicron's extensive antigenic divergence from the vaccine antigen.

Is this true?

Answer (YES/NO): NO